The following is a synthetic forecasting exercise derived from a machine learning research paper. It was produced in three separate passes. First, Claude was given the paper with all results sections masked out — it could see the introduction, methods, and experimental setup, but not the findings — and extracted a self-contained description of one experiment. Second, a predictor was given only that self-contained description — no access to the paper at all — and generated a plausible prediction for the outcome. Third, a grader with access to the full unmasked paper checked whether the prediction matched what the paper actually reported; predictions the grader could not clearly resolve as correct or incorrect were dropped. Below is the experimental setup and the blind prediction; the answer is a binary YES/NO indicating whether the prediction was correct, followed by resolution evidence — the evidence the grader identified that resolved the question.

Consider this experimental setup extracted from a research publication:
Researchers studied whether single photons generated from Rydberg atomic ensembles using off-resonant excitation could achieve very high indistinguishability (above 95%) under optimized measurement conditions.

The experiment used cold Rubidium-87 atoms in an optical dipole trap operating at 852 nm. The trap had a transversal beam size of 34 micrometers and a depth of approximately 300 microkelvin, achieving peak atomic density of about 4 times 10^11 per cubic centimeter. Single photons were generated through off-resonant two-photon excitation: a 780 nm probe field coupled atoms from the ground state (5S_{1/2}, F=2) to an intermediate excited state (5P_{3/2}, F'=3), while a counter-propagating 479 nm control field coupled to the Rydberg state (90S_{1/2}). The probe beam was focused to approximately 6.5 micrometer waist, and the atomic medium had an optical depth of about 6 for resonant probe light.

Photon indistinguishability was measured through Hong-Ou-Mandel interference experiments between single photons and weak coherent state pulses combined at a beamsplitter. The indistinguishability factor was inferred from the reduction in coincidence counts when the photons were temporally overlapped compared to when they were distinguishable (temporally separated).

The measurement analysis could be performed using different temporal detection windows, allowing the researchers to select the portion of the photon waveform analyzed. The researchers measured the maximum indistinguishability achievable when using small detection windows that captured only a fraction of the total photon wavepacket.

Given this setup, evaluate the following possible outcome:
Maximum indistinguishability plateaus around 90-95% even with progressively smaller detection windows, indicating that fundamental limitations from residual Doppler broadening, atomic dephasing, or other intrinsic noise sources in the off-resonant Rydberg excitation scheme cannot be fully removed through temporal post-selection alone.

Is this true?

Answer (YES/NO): NO